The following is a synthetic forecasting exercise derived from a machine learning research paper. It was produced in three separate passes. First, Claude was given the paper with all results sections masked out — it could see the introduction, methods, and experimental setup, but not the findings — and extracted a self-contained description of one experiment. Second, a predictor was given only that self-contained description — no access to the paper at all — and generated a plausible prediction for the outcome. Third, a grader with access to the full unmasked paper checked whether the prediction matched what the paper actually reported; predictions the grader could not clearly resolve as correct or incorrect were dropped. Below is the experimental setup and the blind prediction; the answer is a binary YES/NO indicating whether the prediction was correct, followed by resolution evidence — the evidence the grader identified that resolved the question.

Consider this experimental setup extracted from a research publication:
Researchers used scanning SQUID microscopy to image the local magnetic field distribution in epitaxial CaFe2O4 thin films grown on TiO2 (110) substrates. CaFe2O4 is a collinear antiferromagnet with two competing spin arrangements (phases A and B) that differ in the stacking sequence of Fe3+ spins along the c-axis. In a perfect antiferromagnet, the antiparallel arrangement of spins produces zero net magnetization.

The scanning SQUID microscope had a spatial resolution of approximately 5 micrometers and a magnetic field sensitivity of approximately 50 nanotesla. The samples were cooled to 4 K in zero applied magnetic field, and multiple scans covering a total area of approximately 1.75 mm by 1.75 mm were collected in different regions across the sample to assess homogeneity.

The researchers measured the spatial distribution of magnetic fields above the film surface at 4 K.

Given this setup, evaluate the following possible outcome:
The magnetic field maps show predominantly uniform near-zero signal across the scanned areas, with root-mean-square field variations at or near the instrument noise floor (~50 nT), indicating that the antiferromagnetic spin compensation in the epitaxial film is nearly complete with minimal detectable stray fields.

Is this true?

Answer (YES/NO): NO